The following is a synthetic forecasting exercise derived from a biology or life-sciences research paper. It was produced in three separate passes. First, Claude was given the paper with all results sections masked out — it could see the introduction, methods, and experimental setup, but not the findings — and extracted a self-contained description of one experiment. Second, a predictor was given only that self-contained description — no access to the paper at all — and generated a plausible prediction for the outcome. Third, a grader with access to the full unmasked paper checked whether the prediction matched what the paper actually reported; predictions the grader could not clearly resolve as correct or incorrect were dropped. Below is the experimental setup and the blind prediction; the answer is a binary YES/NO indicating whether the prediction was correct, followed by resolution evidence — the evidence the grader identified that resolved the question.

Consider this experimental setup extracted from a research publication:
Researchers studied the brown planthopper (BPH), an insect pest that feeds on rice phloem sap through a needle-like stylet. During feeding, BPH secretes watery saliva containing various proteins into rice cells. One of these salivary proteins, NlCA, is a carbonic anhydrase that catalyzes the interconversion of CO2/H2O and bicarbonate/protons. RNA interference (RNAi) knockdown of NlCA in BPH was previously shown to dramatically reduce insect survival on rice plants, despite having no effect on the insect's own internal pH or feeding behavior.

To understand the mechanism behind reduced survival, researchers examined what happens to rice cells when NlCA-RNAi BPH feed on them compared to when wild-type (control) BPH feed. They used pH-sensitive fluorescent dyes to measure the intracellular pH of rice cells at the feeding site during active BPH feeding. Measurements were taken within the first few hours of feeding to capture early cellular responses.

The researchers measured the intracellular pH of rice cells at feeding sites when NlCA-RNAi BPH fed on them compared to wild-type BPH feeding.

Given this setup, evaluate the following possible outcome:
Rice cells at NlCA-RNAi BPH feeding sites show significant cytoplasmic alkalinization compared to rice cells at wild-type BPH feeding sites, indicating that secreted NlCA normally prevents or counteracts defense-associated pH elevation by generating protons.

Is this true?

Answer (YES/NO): NO